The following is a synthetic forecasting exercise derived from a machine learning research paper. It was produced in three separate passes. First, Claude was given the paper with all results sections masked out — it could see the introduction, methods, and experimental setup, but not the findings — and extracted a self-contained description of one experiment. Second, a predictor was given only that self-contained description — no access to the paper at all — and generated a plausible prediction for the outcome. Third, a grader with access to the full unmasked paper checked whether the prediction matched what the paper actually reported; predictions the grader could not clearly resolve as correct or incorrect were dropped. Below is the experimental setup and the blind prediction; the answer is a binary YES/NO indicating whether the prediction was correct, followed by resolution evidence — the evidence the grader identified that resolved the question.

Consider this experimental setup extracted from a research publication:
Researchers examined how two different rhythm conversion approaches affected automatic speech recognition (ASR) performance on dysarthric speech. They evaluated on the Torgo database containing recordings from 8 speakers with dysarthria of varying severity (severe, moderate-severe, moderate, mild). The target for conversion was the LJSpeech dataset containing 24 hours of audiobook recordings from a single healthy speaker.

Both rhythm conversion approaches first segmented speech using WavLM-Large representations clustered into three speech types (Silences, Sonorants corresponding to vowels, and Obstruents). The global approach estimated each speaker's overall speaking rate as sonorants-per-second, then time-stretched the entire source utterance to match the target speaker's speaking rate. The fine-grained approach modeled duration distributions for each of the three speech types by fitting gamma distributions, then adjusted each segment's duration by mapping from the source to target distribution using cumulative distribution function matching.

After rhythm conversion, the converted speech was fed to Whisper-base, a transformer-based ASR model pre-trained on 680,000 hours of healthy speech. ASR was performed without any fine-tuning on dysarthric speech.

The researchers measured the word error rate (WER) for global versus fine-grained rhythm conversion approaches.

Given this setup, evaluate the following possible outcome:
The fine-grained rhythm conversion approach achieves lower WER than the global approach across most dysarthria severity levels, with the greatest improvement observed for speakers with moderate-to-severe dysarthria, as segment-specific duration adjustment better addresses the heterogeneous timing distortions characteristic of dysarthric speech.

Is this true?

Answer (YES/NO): NO